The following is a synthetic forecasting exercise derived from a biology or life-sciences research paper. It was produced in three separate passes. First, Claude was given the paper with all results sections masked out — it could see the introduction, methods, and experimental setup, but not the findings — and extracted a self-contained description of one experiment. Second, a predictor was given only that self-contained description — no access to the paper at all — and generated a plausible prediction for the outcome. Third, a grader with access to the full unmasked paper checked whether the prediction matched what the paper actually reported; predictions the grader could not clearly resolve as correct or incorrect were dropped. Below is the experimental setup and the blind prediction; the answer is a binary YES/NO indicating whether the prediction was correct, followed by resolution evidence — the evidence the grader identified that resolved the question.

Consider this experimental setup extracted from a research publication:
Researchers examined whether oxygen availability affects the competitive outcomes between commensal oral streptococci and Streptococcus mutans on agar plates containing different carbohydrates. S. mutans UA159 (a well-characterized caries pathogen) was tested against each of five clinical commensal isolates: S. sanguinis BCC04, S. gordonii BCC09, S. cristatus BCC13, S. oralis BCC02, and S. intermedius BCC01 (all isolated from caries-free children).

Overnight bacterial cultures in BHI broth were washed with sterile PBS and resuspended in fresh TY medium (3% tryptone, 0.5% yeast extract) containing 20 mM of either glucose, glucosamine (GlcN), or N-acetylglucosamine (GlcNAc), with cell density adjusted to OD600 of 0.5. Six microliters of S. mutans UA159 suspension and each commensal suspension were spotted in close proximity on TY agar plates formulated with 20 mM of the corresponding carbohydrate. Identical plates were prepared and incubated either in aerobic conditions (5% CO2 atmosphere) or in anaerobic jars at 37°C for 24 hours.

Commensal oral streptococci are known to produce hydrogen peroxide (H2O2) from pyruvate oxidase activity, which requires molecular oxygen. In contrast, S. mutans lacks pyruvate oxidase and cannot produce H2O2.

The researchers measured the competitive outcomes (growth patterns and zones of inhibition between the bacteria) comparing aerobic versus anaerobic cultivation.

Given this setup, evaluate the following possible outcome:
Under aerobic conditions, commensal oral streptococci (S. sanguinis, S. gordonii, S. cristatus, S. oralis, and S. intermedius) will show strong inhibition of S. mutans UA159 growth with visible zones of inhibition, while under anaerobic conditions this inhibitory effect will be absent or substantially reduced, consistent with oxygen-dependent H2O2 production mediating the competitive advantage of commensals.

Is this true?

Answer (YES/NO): NO